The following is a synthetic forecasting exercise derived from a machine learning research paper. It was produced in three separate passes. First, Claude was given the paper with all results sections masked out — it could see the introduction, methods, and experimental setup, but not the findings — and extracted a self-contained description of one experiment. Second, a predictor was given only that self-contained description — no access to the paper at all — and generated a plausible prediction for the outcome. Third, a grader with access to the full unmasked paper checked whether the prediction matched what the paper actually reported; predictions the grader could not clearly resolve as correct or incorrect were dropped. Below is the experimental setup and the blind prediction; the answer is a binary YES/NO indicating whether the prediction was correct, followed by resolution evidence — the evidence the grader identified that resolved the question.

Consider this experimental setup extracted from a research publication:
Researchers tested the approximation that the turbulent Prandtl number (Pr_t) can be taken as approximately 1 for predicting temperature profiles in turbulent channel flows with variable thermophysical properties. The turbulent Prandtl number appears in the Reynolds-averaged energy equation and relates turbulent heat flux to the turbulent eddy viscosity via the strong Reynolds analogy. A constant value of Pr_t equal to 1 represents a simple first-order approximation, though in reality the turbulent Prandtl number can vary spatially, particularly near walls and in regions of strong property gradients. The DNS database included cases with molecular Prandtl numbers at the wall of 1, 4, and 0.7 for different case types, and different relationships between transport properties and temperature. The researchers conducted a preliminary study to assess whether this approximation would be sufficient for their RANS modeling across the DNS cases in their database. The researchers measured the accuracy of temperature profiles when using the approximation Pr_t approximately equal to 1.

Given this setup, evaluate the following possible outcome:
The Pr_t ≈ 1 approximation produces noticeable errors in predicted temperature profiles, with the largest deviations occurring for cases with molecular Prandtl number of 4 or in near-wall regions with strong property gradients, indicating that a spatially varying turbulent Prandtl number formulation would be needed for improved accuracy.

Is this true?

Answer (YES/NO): NO